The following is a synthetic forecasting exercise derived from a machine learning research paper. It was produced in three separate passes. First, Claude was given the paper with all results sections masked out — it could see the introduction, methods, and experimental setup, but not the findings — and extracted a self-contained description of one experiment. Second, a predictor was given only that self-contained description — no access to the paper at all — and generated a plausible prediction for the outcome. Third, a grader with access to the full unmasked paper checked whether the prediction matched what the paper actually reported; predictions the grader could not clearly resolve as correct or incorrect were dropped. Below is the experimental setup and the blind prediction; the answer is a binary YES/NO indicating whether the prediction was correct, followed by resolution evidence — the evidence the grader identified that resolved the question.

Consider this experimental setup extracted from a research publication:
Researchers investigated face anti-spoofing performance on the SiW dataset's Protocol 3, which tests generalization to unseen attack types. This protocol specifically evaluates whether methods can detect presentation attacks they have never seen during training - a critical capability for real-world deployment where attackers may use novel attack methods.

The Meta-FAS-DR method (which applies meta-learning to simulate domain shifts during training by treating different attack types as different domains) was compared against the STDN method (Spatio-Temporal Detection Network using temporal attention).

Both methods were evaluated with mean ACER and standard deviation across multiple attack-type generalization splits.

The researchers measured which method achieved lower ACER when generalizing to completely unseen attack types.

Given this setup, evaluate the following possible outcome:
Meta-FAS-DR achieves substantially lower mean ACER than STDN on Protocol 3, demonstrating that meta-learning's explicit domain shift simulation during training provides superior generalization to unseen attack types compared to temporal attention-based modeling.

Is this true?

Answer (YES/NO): NO